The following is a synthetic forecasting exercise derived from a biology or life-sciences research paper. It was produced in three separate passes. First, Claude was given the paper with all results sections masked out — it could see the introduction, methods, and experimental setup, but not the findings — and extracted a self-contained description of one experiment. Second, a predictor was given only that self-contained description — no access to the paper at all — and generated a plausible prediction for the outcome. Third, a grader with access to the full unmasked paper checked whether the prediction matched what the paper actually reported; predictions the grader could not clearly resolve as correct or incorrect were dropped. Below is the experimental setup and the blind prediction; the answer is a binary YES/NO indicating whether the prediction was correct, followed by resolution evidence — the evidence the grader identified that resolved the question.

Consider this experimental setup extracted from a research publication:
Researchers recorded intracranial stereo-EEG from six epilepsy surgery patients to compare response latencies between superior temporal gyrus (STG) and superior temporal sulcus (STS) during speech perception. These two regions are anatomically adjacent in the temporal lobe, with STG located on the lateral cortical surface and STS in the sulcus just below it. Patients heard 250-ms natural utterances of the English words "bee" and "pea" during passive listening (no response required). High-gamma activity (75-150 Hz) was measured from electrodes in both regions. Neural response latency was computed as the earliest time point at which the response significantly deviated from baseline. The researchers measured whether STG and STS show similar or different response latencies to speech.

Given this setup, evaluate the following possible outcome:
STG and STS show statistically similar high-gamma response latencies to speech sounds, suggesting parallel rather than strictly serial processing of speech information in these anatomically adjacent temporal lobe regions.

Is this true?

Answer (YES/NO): YES